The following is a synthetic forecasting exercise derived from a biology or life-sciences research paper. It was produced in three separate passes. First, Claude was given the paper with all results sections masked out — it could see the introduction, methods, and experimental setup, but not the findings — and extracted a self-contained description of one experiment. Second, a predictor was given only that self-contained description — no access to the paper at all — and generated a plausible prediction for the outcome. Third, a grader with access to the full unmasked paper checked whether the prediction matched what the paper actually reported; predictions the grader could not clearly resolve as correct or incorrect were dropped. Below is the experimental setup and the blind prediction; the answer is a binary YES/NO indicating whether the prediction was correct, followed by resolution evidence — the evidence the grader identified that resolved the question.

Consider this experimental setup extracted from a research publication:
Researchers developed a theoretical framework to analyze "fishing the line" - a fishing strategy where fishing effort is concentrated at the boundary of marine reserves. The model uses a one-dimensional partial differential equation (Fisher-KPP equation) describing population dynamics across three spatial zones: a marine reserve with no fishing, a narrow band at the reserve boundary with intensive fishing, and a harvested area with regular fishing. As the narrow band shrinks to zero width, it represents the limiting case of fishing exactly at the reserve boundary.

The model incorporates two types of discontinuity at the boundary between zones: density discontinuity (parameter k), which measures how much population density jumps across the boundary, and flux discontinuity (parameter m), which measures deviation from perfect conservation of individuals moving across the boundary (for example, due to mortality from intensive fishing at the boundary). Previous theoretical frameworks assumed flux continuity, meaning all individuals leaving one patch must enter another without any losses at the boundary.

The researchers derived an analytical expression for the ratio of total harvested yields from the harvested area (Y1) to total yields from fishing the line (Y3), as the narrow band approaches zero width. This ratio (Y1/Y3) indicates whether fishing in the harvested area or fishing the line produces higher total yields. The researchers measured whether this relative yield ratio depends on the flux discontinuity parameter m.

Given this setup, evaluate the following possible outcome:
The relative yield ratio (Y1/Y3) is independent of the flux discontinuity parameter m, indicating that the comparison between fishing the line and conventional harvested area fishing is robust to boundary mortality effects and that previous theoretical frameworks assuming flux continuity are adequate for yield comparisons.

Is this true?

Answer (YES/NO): NO